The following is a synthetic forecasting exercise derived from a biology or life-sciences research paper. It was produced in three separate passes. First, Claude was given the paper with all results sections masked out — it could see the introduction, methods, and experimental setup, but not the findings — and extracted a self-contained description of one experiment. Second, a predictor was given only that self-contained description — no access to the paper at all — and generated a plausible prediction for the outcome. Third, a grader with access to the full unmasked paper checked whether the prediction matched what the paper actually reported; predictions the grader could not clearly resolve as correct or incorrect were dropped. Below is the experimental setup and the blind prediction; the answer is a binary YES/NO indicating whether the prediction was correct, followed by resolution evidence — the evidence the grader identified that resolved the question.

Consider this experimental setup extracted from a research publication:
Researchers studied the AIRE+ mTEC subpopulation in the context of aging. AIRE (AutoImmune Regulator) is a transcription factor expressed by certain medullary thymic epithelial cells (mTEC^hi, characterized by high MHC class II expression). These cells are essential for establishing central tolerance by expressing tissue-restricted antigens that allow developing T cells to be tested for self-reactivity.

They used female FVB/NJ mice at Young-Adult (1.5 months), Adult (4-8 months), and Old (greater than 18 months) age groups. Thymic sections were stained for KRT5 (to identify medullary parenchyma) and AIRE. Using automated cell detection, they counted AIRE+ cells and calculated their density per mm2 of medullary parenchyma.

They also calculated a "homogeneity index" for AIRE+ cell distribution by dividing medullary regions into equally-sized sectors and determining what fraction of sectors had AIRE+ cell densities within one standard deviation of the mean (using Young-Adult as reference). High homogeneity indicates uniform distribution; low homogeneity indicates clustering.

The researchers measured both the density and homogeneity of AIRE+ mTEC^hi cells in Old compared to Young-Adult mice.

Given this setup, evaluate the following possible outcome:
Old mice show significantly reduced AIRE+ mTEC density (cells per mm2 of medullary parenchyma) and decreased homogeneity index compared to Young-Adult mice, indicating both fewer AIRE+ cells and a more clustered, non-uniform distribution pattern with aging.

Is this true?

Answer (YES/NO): NO